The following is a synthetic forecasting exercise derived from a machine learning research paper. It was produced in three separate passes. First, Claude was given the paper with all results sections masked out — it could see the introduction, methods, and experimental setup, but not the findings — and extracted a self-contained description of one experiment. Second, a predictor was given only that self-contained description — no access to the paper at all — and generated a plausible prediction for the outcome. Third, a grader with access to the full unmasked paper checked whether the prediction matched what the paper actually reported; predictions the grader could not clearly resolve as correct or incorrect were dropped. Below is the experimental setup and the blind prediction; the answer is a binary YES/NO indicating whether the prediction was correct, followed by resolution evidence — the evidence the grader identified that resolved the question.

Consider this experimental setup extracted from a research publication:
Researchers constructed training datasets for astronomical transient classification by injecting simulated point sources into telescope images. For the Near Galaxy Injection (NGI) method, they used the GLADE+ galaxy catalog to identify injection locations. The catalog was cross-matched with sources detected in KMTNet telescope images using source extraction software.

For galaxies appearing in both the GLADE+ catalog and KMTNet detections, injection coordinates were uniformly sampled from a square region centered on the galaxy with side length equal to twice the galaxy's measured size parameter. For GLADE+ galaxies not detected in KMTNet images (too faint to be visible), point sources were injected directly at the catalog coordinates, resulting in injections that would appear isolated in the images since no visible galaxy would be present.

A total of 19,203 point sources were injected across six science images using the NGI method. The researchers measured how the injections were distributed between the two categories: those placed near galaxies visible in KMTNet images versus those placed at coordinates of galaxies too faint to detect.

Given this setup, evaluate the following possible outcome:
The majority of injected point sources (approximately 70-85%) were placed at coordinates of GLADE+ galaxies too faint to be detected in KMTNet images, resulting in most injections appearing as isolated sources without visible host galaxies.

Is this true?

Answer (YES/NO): NO